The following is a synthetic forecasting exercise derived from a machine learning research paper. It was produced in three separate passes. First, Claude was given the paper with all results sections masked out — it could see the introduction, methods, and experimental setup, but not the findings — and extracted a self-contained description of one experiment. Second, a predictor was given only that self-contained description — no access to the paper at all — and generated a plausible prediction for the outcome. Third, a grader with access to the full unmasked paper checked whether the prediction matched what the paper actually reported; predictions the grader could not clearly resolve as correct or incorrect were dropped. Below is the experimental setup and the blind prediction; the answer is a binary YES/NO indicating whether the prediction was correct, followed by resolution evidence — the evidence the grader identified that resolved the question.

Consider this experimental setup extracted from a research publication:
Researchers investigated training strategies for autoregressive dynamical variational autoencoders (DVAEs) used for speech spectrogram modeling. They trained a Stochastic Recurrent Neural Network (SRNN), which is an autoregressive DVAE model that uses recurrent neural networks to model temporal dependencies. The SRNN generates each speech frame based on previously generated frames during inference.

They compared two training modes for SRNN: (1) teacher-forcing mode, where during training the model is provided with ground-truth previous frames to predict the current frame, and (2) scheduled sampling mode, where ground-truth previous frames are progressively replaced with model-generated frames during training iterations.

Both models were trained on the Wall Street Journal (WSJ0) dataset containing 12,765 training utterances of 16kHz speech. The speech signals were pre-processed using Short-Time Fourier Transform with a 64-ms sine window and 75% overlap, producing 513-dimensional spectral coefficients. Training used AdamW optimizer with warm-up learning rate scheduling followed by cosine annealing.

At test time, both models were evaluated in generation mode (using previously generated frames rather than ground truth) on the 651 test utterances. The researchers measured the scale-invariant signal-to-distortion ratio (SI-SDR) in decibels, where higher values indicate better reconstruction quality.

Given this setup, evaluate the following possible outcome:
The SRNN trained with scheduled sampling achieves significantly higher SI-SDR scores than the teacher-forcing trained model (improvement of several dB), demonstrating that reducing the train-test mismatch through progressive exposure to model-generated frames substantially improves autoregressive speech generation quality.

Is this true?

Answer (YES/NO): YES